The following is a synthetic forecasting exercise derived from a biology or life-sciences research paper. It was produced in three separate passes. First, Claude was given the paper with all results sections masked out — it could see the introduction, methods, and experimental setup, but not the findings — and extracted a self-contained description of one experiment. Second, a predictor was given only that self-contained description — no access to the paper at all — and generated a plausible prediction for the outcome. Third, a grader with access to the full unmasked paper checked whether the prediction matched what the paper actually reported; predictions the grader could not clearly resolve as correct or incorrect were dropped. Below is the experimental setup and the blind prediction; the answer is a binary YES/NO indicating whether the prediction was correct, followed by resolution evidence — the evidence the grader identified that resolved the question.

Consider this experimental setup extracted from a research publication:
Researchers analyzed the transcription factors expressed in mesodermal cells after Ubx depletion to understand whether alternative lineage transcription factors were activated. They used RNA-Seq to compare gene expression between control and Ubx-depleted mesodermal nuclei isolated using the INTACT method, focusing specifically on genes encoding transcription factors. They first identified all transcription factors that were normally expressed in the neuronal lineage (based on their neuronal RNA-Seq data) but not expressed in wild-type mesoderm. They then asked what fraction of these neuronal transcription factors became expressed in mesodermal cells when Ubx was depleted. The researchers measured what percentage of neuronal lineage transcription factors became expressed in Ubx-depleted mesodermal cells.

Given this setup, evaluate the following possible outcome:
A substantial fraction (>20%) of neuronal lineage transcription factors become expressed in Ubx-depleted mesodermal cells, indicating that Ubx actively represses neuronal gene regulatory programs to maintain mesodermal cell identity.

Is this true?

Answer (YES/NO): NO